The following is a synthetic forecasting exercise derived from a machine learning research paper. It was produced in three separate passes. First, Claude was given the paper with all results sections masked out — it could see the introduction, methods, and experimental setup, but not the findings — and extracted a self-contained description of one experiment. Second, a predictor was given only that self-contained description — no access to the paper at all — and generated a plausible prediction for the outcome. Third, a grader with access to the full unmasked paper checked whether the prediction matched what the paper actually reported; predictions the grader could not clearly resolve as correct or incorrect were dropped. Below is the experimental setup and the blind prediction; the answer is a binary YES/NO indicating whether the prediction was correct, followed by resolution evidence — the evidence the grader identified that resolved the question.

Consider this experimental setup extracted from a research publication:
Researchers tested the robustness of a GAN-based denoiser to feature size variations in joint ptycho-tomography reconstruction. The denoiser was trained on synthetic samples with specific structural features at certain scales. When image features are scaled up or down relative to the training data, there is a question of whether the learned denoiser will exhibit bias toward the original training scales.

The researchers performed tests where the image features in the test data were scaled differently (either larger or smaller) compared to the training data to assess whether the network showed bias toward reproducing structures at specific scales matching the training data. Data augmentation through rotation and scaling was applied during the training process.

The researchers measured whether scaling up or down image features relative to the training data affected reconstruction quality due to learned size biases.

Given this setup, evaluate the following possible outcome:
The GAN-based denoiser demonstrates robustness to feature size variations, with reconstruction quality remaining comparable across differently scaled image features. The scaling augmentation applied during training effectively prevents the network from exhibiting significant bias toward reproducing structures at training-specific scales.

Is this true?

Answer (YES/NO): YES